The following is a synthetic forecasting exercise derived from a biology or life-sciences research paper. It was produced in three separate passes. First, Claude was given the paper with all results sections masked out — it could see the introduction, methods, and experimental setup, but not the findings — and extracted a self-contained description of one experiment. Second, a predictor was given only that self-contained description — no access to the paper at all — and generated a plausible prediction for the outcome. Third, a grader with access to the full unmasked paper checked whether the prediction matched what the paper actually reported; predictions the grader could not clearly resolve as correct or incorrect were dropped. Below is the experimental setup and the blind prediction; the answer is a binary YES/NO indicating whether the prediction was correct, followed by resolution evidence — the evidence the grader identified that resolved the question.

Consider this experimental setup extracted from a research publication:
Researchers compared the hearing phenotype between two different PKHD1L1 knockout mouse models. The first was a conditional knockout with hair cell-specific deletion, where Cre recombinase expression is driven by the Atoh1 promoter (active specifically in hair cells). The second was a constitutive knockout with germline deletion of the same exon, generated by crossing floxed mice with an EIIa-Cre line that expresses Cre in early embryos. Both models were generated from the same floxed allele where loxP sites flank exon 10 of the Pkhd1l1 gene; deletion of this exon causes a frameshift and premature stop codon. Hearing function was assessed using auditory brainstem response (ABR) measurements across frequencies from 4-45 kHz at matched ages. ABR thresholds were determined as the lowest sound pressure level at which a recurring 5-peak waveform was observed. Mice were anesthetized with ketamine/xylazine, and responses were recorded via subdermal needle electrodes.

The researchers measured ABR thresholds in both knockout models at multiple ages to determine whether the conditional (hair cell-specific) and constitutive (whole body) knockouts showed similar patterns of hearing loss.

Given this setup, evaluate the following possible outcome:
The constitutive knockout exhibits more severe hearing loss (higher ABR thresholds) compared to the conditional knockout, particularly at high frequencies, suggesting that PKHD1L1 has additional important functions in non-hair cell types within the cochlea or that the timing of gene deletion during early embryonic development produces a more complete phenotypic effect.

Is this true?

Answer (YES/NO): NO